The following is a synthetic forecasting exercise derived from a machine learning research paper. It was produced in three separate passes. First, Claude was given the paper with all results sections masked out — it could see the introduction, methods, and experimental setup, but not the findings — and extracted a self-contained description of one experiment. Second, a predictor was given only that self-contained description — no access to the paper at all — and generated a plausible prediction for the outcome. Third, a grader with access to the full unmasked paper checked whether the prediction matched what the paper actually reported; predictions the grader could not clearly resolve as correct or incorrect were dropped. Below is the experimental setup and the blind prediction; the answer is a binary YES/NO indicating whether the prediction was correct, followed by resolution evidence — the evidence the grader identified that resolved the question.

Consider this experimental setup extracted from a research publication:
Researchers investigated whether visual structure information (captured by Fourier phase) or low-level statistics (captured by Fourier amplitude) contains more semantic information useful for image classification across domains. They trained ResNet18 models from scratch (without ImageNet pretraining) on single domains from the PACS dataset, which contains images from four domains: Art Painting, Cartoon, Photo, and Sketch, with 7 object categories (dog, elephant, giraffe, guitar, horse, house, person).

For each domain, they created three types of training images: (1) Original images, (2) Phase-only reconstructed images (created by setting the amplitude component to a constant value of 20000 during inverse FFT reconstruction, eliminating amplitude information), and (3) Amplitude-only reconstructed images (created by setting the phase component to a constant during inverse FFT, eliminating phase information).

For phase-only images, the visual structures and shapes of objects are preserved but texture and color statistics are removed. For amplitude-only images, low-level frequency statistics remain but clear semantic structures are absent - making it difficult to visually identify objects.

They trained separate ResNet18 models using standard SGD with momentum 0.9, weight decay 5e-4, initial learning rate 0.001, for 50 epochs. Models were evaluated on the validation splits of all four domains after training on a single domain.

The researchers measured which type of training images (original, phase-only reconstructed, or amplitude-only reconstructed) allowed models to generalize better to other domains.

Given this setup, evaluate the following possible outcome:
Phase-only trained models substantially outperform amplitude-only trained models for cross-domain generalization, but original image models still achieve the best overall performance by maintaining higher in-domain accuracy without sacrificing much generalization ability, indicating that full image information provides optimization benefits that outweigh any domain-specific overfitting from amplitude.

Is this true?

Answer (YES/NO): NO